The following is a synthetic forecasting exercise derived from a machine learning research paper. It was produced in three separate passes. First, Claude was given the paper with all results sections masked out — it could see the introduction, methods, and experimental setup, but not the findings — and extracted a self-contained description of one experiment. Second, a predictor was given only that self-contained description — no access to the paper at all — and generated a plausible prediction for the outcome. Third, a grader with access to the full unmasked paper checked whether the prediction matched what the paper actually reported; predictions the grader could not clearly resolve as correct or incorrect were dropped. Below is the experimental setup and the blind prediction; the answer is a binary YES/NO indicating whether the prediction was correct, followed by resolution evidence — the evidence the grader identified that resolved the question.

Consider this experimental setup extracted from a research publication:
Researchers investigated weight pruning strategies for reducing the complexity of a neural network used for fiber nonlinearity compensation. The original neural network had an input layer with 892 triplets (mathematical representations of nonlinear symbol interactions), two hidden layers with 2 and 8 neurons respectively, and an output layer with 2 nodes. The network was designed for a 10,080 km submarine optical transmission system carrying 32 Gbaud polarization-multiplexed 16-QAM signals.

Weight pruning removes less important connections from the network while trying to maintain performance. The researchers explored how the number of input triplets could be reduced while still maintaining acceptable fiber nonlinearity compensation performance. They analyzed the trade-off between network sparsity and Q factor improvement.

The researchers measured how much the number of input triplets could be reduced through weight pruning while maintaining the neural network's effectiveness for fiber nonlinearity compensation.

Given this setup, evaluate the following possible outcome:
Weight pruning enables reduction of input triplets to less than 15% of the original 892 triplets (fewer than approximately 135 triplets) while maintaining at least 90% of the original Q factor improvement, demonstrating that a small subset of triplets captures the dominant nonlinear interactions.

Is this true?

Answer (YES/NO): NO